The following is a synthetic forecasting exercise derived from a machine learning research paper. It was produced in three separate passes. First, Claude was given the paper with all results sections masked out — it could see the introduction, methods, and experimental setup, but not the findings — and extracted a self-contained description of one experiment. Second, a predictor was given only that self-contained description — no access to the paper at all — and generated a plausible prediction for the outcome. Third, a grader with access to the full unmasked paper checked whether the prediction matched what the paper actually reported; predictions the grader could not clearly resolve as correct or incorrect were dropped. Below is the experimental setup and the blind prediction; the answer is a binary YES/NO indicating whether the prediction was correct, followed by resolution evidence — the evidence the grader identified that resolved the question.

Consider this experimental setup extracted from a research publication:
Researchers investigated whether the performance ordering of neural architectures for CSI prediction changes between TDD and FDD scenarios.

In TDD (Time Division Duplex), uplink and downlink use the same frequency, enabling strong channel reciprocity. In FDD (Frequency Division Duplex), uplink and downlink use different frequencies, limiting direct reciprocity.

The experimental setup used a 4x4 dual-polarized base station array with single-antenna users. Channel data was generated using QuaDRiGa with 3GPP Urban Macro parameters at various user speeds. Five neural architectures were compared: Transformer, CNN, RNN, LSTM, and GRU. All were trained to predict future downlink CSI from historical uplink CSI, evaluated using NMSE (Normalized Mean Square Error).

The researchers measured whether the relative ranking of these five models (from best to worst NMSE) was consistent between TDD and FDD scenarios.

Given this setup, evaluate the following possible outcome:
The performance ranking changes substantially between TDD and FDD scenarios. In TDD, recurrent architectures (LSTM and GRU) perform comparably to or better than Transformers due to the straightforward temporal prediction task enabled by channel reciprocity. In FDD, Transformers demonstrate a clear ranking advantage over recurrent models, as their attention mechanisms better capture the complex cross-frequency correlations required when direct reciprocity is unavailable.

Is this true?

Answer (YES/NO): NO